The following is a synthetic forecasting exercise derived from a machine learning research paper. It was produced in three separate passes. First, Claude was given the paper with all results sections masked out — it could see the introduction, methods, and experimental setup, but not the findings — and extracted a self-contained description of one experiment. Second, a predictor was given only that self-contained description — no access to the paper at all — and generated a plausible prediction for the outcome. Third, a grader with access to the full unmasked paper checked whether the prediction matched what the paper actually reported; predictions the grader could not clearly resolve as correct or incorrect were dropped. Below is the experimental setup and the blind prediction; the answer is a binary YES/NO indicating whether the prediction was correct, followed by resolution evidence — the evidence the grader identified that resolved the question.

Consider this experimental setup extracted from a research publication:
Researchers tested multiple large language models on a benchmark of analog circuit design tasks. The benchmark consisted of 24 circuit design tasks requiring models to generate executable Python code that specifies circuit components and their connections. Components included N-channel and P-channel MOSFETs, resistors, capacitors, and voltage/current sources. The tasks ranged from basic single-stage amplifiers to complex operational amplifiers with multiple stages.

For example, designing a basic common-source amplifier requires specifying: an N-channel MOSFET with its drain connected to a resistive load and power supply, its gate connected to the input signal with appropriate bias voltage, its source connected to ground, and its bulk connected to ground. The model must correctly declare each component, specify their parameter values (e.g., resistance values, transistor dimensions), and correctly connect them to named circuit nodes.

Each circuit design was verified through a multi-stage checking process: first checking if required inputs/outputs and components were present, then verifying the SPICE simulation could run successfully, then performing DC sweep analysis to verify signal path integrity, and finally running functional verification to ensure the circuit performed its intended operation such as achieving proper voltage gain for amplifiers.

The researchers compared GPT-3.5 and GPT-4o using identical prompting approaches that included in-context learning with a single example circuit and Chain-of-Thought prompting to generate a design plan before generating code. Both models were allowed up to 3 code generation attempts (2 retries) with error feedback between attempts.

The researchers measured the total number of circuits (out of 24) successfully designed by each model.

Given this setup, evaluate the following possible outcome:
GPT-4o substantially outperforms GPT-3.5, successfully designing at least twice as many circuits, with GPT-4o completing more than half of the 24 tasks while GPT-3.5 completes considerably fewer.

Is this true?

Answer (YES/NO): NO